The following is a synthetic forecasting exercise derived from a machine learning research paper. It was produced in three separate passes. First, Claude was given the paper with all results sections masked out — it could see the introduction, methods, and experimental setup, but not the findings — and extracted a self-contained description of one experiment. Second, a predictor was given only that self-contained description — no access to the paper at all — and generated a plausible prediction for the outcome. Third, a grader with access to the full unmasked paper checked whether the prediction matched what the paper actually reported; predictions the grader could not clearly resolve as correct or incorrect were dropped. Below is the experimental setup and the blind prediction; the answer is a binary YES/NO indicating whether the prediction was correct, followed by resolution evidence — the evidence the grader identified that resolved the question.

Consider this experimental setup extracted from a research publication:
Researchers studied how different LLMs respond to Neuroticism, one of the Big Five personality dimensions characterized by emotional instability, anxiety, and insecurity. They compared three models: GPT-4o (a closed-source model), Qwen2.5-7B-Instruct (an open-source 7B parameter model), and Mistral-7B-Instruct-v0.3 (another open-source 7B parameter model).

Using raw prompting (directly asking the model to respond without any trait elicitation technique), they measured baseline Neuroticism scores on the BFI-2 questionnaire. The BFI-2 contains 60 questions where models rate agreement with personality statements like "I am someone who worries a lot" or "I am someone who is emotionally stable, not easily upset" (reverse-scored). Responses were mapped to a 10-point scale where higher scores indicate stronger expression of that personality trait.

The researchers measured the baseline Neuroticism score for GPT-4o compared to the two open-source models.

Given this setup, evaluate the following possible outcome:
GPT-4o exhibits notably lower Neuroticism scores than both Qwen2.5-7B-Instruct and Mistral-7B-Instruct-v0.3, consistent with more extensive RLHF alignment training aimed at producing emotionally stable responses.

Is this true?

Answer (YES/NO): YES